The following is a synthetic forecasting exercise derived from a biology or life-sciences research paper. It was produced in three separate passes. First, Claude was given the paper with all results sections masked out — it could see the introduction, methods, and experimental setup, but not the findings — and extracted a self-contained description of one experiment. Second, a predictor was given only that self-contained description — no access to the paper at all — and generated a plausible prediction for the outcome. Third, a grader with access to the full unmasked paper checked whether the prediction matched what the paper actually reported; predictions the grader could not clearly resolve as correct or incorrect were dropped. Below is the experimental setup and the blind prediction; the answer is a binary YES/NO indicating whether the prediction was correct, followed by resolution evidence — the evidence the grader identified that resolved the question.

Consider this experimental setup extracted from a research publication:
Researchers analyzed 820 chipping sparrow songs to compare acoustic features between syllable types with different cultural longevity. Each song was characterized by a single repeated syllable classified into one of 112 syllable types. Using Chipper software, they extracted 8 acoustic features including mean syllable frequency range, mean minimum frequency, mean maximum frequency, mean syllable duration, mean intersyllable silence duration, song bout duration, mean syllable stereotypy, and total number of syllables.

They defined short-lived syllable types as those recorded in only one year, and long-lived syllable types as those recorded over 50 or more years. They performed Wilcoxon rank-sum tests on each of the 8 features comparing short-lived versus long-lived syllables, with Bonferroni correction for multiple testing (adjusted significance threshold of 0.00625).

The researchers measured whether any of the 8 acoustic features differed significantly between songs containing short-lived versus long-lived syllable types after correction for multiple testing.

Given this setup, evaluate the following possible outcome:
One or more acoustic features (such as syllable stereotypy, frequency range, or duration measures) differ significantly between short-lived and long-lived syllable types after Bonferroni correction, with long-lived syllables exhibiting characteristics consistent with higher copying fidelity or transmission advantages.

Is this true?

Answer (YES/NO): YES